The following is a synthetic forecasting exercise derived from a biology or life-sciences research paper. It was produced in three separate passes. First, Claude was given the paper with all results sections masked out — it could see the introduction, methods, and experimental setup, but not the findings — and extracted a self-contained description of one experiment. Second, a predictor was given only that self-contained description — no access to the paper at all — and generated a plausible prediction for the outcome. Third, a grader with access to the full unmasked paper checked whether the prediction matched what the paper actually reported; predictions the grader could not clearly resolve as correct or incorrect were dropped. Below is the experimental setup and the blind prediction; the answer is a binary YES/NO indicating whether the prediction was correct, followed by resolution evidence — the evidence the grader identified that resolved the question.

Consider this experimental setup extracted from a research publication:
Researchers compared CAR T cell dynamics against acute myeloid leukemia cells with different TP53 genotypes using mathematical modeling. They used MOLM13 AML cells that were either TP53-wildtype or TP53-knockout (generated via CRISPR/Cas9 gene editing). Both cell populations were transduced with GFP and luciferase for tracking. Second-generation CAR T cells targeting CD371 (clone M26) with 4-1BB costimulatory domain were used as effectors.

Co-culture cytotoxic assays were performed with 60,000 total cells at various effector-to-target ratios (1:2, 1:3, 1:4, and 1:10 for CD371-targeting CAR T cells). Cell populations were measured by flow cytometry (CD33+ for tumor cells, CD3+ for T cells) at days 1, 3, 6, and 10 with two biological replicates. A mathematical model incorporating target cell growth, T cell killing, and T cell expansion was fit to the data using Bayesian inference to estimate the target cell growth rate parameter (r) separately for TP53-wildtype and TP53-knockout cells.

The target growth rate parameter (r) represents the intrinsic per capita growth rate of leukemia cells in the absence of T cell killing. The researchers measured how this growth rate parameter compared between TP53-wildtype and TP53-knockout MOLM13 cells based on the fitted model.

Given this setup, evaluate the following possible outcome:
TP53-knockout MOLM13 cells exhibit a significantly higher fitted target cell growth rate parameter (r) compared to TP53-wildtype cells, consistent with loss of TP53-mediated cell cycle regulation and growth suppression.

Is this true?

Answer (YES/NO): NO